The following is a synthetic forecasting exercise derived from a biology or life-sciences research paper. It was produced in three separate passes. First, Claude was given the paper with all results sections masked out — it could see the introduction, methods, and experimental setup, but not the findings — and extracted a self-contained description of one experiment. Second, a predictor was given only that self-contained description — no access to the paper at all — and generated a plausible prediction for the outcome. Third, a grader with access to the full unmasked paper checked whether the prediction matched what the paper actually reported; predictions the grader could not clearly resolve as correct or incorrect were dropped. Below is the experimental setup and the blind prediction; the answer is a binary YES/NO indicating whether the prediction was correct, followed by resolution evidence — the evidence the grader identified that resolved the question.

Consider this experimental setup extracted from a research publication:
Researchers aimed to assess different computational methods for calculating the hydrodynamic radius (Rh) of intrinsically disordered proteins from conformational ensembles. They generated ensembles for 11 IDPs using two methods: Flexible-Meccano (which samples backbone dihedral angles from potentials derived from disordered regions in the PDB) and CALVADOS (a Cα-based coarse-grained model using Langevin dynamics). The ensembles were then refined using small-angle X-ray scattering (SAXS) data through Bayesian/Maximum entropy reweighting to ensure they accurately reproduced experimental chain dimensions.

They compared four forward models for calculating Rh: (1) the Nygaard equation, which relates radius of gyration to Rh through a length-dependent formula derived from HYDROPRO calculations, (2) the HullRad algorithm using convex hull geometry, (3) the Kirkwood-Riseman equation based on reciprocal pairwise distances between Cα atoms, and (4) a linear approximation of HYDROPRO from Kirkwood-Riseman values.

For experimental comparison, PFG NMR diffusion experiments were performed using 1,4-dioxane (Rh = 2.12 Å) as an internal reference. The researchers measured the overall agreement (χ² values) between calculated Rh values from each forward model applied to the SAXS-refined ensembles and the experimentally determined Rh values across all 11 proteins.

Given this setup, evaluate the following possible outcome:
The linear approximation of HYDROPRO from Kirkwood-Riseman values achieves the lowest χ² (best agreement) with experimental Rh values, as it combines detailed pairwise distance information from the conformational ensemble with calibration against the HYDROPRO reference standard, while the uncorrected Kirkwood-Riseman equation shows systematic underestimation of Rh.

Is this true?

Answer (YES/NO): NO